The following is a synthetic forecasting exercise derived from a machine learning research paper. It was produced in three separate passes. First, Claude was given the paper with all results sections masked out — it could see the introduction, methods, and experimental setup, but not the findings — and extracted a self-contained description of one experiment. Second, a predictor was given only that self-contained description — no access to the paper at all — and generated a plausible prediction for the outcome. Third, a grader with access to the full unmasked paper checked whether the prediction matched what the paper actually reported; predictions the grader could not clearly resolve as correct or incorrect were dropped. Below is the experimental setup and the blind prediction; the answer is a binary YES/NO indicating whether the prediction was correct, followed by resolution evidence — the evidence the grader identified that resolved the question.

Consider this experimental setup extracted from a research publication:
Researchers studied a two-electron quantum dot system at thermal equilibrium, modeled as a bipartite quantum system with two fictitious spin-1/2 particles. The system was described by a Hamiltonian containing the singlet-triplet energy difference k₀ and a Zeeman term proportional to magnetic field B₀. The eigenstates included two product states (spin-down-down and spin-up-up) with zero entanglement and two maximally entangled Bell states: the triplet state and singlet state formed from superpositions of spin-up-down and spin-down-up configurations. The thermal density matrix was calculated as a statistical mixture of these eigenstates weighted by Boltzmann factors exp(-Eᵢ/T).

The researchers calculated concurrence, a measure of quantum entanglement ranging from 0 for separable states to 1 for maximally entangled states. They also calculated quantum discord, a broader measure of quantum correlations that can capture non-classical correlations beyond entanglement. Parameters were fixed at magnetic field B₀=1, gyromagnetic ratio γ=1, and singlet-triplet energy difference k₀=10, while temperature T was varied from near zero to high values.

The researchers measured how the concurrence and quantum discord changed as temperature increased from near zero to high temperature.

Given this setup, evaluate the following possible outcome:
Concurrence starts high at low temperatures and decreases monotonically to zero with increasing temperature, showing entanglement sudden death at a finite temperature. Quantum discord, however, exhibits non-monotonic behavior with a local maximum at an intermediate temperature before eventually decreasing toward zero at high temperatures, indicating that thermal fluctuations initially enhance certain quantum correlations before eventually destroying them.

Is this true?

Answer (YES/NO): NO